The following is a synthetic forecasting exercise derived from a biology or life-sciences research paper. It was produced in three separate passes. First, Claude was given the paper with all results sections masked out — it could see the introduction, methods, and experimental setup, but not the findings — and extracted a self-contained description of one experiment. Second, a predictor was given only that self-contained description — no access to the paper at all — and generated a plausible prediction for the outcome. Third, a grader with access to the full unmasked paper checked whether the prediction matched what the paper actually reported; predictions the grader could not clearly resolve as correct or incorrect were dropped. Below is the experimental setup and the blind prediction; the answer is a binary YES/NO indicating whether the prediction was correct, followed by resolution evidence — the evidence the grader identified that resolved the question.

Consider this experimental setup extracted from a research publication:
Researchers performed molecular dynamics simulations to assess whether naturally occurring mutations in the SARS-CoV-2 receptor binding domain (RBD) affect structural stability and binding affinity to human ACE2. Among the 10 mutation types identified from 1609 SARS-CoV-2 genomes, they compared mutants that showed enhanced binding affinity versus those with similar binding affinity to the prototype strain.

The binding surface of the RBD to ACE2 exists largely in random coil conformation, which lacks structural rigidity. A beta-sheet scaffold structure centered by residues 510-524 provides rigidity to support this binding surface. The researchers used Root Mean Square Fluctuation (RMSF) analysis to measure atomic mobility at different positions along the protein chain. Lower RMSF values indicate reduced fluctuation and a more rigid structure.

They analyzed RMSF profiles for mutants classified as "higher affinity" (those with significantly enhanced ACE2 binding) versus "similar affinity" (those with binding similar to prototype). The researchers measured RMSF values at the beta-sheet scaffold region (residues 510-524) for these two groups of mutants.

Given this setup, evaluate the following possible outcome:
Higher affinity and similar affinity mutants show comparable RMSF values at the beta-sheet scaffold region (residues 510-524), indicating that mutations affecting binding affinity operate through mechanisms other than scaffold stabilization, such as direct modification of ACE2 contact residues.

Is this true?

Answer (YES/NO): NO